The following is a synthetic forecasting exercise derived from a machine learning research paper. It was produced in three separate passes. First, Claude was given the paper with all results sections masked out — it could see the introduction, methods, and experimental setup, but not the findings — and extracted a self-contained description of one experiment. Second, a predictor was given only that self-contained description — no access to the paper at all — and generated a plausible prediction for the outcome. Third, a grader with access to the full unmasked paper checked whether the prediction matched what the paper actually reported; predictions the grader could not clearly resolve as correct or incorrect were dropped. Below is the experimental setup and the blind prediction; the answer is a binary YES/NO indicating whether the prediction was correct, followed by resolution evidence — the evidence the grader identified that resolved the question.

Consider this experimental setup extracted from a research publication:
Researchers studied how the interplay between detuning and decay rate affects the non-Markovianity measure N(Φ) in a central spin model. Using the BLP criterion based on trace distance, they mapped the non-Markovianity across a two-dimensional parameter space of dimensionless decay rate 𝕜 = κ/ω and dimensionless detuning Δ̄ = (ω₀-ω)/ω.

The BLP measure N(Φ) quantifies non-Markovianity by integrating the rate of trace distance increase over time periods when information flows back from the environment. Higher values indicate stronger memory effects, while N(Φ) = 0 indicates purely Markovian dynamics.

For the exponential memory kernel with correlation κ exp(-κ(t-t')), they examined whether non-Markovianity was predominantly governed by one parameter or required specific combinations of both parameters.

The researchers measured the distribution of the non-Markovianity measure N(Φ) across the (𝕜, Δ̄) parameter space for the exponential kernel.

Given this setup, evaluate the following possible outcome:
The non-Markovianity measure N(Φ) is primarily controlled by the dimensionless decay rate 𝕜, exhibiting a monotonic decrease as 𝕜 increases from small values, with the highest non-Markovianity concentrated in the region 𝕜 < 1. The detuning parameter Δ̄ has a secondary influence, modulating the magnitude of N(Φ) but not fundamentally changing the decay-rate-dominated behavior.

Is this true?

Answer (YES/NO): NO